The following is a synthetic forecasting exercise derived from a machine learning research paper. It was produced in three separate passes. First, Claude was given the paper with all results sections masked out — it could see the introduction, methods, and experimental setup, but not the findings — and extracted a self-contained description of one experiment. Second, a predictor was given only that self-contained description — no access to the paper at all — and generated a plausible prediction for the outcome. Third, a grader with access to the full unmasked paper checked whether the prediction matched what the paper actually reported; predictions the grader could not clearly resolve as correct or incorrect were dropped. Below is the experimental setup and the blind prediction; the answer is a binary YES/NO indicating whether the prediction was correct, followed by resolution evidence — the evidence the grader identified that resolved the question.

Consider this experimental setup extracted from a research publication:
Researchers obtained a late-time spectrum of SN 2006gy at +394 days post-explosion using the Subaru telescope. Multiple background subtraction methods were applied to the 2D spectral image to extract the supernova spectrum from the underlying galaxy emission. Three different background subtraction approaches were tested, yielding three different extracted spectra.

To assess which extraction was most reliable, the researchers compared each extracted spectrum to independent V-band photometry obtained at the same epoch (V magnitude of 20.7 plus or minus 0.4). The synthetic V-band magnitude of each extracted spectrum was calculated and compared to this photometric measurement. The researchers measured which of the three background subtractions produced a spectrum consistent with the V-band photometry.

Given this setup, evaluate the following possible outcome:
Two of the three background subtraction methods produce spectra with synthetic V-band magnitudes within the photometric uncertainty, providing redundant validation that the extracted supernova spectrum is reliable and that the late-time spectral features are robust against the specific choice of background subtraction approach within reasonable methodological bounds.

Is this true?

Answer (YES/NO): NO